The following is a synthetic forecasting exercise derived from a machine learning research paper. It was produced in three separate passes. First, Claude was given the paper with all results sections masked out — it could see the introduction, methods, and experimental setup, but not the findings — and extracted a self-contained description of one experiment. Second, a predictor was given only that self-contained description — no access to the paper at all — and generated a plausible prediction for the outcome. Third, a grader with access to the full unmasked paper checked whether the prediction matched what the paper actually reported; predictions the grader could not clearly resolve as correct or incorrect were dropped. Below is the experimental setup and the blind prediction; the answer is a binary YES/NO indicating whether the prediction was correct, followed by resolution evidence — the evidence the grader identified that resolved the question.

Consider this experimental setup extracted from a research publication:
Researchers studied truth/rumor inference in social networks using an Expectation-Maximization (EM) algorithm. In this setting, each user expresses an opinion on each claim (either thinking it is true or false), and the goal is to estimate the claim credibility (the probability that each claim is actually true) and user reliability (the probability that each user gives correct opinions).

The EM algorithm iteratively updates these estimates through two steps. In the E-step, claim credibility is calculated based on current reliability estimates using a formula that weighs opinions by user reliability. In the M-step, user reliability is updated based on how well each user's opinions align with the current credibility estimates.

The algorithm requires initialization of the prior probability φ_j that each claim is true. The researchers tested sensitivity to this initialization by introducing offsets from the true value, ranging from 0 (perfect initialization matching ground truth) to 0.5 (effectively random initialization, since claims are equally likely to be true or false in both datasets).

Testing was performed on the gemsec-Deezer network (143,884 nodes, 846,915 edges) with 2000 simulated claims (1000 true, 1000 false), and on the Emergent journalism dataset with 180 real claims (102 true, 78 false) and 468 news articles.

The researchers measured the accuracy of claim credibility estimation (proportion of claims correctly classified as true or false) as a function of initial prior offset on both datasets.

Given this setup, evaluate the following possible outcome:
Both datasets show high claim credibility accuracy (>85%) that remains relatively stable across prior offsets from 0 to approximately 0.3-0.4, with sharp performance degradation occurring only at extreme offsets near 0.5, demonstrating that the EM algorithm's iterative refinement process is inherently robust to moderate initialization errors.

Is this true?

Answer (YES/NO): NO